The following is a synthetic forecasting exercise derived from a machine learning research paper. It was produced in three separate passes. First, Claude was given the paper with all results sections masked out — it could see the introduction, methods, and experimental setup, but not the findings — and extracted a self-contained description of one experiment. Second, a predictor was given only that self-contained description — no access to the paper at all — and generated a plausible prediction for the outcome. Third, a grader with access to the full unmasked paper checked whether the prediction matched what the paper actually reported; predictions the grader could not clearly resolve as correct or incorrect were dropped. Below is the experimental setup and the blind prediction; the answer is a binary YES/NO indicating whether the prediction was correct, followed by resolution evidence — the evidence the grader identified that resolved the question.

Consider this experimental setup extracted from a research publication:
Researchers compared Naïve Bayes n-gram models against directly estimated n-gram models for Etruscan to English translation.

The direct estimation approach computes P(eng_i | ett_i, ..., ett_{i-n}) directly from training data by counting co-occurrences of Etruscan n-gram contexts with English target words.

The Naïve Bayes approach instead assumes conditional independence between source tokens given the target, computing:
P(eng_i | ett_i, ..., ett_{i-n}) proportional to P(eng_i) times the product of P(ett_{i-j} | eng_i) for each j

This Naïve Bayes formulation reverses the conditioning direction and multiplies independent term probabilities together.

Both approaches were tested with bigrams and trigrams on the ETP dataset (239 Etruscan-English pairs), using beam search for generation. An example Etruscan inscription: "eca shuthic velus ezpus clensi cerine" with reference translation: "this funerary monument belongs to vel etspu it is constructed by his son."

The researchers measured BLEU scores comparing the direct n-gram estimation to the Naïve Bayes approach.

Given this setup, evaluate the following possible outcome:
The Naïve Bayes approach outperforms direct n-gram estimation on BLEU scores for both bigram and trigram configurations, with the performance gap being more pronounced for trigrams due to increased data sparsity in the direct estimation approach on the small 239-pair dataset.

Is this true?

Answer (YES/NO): YES